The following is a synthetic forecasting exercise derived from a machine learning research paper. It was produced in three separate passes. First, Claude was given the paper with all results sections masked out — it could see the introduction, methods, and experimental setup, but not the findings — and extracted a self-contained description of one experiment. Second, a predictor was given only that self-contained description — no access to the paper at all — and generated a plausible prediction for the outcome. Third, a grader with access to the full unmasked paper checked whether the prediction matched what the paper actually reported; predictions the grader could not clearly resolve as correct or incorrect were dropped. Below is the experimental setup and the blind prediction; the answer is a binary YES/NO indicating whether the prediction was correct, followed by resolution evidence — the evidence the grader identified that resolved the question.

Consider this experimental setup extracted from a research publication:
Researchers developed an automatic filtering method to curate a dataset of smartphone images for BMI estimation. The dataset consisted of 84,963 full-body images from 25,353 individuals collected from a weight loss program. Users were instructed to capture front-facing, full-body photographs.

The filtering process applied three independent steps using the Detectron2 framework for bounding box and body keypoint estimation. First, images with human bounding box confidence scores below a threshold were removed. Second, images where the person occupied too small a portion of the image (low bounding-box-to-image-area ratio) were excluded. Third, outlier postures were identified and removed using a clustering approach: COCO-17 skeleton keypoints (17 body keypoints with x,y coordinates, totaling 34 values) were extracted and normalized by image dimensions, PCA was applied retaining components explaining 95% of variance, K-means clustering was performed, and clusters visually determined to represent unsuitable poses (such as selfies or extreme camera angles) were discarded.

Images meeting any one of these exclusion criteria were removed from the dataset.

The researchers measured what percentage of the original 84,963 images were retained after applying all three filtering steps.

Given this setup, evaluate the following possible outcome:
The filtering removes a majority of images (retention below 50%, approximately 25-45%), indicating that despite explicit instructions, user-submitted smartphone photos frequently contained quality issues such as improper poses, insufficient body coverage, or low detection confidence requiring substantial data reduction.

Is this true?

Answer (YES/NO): NO